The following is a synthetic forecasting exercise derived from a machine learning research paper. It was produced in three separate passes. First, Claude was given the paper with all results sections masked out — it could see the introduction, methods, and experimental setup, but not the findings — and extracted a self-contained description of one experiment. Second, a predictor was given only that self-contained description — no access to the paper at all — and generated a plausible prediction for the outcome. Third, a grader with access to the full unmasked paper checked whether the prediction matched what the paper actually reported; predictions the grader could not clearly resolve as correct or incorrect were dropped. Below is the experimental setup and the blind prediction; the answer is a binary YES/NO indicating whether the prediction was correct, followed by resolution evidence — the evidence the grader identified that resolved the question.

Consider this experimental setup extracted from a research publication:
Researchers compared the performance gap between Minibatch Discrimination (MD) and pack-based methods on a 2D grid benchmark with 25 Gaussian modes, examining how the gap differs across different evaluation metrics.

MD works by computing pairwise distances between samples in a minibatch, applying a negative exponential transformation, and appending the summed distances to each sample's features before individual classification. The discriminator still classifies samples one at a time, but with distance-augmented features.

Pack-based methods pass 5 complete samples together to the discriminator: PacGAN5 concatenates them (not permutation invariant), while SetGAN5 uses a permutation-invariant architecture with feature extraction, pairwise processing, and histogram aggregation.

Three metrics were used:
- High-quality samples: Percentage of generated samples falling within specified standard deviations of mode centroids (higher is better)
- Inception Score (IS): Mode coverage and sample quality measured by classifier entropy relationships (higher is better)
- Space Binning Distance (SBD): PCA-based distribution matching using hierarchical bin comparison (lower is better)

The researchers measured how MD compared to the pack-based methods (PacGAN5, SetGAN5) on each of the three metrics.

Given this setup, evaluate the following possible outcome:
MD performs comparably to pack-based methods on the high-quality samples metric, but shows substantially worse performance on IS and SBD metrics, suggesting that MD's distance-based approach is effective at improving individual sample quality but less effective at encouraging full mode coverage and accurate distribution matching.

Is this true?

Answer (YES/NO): YES